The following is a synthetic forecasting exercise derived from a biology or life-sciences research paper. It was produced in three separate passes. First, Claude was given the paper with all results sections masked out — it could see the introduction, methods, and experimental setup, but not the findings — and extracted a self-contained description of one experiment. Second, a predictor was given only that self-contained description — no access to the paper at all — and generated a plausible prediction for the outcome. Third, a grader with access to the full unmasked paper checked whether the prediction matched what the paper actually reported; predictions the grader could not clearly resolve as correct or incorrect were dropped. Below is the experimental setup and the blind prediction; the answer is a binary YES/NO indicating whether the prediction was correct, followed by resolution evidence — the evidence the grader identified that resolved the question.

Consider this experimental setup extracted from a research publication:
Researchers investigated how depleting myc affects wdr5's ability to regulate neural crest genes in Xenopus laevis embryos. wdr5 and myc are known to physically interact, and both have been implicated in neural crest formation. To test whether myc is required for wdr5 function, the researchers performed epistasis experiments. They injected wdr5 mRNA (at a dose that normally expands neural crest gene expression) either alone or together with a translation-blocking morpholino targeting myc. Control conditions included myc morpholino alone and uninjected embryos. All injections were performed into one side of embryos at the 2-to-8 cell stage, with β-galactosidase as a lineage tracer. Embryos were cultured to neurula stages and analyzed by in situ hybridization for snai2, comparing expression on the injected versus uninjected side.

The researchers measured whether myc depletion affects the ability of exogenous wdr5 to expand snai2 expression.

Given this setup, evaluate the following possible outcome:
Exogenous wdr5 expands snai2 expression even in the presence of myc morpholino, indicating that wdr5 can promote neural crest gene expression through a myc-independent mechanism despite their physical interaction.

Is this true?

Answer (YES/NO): NO